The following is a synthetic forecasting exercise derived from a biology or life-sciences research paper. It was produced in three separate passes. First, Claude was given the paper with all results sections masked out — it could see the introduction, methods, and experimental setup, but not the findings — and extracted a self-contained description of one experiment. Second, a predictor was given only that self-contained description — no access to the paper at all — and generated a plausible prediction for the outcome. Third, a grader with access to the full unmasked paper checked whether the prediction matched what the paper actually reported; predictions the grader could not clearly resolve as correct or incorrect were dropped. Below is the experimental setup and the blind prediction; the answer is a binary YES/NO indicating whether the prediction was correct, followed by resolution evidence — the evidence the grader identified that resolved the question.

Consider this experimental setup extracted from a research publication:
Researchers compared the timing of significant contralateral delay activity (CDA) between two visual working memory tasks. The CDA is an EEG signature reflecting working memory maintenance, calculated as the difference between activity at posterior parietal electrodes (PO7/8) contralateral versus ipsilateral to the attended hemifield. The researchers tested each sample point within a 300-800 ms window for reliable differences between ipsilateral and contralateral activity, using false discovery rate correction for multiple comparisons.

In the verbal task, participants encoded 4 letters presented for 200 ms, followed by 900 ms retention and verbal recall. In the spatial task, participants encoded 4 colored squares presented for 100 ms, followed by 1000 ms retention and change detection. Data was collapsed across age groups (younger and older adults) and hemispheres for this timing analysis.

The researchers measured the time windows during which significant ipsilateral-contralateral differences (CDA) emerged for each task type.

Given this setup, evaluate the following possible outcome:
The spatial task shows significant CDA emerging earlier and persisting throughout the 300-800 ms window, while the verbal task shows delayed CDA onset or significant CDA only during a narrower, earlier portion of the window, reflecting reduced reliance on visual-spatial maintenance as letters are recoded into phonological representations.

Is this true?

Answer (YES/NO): NO